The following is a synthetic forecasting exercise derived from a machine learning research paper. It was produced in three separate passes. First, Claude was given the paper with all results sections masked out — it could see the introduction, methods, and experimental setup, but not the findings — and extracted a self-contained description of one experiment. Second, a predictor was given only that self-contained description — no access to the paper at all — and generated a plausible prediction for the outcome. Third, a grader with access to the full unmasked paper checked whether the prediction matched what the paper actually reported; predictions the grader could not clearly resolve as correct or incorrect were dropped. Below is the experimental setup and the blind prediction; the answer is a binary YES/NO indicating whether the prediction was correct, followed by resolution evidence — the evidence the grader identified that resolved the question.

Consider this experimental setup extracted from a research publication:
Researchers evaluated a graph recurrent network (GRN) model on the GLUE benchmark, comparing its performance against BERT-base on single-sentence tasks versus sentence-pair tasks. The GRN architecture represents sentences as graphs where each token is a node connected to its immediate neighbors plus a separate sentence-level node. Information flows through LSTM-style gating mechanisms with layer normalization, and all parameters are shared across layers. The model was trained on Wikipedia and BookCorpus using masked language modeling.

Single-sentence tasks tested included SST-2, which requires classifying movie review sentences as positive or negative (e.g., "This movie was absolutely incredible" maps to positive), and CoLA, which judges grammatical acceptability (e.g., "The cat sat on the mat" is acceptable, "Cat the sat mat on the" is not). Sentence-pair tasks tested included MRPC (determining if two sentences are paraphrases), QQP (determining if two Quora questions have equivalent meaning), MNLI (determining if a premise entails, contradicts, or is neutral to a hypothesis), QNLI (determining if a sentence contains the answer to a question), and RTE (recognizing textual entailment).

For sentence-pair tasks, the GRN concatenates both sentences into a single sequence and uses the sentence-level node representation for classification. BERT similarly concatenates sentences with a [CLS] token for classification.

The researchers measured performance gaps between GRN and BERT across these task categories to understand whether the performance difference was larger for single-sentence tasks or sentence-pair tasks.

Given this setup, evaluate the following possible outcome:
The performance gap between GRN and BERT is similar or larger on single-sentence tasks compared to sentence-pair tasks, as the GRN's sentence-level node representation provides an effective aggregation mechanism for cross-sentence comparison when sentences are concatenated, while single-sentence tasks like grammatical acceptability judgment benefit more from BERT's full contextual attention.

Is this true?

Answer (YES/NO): NO